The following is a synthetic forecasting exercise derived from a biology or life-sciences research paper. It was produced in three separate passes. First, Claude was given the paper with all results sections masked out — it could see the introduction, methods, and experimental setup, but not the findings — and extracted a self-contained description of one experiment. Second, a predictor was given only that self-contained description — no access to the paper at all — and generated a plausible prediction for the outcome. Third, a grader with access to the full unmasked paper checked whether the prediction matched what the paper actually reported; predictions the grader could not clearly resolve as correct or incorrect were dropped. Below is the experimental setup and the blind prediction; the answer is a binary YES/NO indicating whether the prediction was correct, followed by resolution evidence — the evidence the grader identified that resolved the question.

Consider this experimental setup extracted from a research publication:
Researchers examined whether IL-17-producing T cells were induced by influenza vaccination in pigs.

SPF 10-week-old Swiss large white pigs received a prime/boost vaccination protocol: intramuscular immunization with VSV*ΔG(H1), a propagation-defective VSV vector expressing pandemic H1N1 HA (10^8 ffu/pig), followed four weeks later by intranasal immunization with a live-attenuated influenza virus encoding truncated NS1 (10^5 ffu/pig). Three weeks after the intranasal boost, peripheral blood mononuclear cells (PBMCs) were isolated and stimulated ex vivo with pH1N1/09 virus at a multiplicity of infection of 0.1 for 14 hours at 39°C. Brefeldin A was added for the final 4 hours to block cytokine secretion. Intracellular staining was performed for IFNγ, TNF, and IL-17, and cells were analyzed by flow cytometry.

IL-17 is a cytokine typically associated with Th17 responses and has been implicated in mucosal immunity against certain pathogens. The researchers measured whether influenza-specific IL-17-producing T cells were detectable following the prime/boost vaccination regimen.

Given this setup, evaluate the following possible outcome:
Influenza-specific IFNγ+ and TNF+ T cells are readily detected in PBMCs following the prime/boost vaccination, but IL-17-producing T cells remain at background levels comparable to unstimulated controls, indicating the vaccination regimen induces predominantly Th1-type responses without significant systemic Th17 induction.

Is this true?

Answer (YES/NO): YES